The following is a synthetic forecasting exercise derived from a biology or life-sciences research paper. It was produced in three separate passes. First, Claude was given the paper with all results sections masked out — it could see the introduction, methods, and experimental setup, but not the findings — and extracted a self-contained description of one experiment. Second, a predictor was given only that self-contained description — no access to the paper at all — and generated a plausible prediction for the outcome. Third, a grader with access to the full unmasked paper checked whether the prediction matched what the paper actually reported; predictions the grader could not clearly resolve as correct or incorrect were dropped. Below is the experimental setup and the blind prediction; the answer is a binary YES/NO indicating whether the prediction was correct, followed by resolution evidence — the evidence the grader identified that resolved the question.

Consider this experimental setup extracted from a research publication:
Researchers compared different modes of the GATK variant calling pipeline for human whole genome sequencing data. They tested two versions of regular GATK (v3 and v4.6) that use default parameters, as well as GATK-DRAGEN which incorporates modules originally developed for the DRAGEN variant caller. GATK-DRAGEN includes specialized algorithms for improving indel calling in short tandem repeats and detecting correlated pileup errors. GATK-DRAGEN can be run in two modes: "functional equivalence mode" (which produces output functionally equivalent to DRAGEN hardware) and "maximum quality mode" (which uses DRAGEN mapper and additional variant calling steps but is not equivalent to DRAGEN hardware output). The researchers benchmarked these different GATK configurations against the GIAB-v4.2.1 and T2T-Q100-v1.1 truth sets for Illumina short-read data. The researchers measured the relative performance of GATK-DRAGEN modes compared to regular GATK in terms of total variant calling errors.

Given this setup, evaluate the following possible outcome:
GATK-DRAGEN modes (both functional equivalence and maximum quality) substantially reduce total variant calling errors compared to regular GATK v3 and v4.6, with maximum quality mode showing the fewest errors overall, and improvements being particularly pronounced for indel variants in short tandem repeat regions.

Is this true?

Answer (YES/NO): NO